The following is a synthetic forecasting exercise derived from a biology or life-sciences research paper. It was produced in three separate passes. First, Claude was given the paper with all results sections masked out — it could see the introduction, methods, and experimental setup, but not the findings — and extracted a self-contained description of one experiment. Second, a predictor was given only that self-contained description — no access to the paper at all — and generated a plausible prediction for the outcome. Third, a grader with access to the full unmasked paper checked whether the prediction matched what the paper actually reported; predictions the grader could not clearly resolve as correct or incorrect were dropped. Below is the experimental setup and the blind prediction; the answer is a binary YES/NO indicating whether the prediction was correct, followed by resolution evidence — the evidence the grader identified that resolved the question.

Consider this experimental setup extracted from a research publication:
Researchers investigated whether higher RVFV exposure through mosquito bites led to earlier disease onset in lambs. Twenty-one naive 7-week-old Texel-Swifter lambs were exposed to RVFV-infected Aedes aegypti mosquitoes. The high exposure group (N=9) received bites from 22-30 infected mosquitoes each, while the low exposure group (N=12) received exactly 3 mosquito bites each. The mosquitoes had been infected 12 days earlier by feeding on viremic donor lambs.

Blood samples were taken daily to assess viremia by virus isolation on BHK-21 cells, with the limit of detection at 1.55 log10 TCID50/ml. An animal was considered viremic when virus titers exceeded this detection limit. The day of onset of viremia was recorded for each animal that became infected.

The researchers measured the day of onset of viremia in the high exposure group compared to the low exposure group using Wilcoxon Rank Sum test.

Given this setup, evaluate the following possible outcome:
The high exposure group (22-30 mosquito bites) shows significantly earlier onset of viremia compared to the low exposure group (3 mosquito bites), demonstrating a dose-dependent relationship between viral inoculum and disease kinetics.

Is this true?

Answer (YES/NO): NO